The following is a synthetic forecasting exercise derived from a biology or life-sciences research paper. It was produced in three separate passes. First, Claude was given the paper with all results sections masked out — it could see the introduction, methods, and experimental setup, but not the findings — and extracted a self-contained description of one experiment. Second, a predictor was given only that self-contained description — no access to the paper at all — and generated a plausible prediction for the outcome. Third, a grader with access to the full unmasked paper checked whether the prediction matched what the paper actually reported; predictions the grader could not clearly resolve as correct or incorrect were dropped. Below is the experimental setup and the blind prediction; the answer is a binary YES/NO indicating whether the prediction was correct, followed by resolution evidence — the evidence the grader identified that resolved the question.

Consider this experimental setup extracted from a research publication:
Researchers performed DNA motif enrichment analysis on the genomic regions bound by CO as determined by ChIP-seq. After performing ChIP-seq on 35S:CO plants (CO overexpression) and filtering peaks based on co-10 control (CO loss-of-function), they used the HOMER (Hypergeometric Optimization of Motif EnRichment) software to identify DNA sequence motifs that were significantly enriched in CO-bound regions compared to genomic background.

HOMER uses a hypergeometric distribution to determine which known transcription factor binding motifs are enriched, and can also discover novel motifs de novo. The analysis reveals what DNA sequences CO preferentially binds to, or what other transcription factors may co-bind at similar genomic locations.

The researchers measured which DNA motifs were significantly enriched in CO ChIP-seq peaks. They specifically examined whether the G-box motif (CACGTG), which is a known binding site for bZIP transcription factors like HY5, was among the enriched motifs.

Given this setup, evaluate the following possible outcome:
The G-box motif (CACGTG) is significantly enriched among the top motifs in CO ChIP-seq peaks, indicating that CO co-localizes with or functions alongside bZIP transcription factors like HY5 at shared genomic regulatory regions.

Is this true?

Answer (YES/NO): YES